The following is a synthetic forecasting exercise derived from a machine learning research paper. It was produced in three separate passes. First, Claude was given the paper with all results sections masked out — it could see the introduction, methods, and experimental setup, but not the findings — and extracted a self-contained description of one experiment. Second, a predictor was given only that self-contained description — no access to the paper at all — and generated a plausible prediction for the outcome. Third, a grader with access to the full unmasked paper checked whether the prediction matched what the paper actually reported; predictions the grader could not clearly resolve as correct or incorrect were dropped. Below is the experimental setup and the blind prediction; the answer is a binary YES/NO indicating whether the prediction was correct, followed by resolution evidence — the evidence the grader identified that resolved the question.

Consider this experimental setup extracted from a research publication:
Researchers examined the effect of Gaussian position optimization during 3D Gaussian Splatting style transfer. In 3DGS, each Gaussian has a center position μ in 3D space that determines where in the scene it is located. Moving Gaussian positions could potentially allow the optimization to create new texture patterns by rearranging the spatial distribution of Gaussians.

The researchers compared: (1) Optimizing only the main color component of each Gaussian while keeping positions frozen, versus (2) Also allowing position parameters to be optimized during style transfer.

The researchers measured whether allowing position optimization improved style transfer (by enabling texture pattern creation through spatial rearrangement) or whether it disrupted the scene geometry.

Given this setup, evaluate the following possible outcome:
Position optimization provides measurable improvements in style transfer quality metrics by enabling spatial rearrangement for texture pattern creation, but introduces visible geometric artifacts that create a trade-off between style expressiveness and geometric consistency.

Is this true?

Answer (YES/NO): NO